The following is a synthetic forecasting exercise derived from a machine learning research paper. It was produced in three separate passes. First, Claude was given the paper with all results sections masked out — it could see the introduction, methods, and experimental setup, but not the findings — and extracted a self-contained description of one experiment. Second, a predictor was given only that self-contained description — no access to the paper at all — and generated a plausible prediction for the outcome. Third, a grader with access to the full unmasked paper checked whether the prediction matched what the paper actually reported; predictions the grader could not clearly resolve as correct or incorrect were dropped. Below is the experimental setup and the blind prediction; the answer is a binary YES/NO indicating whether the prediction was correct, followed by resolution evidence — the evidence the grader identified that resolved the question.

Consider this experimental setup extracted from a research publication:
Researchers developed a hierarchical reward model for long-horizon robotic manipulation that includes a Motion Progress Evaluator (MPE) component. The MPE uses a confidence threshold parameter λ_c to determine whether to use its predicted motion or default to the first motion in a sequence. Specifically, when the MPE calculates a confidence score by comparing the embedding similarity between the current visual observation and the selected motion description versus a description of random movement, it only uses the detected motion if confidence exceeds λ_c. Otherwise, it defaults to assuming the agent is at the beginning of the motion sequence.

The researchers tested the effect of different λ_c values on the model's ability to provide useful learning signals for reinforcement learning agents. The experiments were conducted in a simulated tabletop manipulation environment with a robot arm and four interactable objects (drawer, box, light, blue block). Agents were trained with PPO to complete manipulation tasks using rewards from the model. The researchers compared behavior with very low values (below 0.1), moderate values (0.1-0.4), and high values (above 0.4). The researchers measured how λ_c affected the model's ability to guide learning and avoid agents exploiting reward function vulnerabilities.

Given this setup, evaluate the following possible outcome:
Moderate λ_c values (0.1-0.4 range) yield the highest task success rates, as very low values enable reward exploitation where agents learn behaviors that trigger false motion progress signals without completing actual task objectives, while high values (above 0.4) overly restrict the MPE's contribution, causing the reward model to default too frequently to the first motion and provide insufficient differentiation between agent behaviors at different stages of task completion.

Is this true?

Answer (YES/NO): YES